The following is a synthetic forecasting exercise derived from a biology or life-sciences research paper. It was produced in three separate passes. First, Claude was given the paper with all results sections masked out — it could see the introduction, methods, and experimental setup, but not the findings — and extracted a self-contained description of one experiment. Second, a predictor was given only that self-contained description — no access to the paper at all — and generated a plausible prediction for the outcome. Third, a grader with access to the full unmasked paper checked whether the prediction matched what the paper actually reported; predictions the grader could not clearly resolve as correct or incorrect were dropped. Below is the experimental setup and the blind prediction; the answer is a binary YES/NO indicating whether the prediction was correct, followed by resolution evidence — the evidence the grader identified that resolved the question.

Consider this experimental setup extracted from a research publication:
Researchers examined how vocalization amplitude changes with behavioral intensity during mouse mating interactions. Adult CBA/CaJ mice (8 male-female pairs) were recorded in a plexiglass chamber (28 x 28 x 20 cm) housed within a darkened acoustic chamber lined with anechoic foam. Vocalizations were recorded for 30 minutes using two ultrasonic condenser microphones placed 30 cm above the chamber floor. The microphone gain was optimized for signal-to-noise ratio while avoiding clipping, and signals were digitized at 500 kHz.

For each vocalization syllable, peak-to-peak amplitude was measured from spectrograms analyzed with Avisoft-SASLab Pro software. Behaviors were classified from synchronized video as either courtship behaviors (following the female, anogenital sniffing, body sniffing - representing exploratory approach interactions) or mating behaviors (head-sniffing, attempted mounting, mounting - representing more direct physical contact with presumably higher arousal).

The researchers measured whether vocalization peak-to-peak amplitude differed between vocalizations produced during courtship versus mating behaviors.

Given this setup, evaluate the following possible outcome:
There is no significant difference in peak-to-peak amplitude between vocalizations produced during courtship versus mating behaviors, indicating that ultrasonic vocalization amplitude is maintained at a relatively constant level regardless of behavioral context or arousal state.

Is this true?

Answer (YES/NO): NO